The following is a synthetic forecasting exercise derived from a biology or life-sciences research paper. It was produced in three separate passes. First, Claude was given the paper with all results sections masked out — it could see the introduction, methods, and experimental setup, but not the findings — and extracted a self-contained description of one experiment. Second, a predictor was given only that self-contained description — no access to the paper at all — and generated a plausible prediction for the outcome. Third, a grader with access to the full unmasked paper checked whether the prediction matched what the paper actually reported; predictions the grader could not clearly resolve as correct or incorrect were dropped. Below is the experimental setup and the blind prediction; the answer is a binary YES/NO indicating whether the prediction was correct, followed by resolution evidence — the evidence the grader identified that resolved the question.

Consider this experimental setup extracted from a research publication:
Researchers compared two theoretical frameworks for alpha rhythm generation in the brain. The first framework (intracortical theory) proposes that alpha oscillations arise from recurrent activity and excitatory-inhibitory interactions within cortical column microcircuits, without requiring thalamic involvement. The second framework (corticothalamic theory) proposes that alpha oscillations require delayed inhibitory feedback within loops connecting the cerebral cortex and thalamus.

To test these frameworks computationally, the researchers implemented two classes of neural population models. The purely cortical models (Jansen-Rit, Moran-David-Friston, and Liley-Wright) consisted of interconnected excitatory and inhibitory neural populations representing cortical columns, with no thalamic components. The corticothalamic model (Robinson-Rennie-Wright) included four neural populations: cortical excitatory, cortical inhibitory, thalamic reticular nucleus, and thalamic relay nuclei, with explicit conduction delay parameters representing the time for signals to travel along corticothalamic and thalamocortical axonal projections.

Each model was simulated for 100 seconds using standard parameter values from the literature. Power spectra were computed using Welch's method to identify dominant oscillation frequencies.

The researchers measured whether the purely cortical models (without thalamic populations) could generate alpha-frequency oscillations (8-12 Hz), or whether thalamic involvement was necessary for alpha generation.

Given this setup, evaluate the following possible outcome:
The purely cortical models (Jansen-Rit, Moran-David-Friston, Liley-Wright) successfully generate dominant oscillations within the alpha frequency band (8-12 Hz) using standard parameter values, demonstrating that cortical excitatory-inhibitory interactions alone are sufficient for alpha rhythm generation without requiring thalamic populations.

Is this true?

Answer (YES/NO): YES